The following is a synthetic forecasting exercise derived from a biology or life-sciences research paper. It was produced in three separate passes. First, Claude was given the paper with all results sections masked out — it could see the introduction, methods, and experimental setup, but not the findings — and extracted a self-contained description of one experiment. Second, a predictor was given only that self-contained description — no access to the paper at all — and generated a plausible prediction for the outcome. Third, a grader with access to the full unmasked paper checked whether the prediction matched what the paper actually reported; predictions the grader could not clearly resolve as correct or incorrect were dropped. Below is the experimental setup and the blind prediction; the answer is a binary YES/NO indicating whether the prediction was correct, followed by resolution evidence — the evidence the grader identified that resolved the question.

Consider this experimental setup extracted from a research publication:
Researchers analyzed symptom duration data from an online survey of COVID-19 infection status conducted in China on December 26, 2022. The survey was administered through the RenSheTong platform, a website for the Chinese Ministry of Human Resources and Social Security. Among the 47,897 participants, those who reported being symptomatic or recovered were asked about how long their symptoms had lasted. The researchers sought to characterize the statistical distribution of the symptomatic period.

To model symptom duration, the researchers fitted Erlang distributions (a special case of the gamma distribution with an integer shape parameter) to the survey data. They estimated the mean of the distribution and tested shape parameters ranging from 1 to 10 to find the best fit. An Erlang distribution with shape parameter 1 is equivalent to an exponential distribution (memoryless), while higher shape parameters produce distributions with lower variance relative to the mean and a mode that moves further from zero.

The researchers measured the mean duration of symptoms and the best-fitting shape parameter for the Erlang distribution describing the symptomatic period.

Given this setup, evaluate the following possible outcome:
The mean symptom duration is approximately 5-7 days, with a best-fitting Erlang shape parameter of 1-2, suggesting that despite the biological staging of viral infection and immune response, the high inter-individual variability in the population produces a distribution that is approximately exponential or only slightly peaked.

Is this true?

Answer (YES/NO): NO